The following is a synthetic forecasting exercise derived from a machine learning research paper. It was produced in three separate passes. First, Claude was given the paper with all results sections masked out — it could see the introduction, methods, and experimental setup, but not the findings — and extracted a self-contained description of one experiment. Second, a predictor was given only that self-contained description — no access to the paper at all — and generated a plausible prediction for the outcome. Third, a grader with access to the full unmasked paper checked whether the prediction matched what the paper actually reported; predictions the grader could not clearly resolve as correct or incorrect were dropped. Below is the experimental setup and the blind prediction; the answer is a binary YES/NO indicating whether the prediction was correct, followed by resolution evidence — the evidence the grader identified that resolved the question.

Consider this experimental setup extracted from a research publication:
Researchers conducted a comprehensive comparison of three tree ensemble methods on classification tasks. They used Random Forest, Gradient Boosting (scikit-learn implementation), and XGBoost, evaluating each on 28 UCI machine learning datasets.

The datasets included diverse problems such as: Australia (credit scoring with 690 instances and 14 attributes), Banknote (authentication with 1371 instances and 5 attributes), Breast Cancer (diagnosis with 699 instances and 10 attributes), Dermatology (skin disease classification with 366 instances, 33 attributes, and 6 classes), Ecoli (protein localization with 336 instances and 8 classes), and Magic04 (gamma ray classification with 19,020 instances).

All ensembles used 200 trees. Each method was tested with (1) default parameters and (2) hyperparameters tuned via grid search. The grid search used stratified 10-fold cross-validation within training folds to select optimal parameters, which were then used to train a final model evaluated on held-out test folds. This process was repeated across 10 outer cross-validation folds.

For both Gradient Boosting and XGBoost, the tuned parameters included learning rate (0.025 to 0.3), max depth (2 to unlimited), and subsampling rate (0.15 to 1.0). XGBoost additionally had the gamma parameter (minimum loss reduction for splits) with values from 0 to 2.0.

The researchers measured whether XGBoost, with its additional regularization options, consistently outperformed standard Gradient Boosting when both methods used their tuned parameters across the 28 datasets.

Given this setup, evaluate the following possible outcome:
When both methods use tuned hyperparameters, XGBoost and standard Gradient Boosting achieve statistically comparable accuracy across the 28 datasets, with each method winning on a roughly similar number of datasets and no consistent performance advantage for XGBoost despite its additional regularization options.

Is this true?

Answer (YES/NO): YES